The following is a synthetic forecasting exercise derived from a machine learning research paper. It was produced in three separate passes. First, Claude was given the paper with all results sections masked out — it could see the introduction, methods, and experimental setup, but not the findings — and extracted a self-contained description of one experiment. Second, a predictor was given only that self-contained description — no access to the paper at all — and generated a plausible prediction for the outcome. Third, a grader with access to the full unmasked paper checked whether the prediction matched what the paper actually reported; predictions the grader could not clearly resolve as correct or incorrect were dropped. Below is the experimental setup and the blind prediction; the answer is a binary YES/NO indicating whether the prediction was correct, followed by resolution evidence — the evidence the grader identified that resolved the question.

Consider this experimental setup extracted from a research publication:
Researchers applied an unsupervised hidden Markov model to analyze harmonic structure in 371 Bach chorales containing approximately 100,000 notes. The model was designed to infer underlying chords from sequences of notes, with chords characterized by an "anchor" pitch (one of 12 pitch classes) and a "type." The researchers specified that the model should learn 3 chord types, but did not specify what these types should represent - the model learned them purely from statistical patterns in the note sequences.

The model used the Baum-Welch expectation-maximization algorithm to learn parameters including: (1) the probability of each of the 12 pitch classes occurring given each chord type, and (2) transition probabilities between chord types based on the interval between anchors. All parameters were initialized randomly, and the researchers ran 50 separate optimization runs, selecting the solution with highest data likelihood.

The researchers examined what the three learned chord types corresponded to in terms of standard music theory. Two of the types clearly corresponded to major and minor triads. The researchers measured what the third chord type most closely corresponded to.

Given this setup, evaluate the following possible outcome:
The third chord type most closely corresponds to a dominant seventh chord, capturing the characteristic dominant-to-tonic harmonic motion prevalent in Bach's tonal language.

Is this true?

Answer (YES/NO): NO